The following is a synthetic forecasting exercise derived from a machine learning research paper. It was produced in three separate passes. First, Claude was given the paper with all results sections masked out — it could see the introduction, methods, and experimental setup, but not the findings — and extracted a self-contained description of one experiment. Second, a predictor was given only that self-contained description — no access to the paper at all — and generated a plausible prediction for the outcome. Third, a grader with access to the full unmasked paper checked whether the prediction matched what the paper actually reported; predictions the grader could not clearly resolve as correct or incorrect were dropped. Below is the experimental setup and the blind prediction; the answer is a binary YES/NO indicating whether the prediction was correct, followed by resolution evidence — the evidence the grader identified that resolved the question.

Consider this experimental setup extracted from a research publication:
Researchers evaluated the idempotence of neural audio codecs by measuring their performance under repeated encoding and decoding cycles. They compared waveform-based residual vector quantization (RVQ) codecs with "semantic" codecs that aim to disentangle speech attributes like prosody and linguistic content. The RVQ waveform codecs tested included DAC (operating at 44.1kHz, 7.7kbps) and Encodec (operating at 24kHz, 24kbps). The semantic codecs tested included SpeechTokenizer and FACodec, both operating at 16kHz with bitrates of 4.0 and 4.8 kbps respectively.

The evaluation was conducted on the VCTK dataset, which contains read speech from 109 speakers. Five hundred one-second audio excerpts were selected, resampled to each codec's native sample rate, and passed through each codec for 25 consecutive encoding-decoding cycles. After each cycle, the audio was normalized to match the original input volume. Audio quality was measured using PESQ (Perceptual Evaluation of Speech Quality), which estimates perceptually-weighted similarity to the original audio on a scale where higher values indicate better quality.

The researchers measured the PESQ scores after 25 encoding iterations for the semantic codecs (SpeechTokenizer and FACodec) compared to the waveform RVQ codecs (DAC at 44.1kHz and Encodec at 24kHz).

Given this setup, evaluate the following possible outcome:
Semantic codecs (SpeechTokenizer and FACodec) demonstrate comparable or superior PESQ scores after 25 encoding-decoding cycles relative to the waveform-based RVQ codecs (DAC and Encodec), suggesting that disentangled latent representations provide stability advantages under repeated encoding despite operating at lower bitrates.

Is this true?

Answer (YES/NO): NO